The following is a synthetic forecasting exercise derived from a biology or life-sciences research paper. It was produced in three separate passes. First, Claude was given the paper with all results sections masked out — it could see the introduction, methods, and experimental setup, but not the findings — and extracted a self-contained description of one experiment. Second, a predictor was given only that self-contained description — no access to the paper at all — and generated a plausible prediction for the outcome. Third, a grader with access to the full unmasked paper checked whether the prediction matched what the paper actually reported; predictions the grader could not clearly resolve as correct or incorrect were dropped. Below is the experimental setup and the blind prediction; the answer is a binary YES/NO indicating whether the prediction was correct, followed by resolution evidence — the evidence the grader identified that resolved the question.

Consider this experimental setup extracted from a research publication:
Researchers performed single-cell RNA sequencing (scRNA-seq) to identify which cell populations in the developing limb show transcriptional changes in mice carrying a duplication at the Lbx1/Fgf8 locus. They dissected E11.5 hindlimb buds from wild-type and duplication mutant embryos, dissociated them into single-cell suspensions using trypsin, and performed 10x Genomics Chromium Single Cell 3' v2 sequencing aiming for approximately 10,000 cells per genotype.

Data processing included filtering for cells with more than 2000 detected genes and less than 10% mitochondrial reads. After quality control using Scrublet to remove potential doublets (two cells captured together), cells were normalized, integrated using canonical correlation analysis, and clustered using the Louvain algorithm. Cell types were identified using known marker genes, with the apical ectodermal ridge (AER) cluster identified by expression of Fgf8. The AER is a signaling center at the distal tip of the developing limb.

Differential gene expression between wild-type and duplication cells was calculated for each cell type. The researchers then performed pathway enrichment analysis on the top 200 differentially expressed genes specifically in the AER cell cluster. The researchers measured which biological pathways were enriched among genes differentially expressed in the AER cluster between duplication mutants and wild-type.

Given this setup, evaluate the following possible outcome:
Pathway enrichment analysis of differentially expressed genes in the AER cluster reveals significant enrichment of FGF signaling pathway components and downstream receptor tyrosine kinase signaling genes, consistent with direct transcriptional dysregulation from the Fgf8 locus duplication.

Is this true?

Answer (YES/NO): NO